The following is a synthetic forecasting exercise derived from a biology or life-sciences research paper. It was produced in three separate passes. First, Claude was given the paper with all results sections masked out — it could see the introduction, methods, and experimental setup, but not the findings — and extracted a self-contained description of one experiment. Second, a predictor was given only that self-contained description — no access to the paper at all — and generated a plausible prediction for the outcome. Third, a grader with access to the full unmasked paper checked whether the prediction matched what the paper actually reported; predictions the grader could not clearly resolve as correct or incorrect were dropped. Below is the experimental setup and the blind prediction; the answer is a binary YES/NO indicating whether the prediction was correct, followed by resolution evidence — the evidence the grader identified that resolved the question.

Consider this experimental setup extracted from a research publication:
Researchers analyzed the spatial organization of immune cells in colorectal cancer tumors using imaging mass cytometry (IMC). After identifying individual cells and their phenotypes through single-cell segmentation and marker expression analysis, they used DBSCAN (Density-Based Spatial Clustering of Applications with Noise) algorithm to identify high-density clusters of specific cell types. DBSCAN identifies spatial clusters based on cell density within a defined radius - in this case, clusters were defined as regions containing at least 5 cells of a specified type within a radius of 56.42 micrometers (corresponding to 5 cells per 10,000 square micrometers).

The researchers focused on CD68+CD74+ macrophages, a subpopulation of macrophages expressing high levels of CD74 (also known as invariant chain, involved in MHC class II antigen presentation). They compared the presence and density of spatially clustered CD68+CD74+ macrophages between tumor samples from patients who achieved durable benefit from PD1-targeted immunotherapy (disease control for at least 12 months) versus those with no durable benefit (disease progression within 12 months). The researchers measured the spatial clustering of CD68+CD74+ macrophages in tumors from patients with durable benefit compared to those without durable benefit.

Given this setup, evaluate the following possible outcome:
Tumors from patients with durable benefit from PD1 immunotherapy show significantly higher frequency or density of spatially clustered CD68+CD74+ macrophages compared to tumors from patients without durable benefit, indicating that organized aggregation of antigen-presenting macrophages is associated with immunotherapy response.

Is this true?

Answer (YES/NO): YES